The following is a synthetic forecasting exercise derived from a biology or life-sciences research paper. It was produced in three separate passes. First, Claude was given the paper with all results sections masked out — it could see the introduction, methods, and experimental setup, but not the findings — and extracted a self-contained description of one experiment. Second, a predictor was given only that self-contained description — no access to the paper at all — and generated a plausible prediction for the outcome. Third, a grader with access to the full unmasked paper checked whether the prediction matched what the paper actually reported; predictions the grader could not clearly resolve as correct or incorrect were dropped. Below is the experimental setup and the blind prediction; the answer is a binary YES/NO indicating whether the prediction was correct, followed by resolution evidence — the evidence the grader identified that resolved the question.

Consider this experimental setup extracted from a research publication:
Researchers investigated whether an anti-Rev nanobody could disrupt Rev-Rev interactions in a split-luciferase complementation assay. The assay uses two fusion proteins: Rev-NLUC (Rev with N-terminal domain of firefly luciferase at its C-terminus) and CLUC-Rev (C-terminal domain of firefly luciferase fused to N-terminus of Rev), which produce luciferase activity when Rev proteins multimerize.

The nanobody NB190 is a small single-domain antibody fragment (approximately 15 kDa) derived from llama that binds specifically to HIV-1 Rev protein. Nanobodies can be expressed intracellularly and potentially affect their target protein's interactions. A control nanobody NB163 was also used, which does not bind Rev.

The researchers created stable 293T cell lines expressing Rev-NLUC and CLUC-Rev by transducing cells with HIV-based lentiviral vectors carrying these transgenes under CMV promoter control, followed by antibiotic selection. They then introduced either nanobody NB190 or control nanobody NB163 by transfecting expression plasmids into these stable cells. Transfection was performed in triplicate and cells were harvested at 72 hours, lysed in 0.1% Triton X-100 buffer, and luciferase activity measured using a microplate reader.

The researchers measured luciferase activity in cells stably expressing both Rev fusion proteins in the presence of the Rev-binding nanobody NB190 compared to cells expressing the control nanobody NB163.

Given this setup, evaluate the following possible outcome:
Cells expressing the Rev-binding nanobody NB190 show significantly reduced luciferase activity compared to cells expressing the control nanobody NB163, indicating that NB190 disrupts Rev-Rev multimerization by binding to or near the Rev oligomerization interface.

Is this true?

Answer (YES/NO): NO